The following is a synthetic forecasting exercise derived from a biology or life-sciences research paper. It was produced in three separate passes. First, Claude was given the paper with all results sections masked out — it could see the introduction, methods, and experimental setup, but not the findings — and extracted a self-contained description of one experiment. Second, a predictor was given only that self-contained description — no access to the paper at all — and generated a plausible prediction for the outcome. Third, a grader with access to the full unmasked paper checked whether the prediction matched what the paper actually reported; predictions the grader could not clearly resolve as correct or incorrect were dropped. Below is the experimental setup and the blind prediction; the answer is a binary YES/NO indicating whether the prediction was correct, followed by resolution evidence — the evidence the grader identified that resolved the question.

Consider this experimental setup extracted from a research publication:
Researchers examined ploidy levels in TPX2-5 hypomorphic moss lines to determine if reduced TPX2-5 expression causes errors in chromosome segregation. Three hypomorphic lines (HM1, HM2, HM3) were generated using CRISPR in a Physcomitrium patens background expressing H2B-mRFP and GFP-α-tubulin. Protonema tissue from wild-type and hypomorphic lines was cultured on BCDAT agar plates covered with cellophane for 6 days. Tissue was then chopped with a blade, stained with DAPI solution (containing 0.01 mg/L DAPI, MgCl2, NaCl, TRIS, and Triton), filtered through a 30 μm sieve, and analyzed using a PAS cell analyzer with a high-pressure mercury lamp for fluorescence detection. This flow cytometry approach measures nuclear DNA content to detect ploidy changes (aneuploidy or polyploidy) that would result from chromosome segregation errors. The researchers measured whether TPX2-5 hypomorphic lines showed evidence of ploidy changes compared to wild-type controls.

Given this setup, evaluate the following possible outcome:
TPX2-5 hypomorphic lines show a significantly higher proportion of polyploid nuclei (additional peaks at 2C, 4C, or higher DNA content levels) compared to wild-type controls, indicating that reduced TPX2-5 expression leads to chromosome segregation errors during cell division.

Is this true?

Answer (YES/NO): NO